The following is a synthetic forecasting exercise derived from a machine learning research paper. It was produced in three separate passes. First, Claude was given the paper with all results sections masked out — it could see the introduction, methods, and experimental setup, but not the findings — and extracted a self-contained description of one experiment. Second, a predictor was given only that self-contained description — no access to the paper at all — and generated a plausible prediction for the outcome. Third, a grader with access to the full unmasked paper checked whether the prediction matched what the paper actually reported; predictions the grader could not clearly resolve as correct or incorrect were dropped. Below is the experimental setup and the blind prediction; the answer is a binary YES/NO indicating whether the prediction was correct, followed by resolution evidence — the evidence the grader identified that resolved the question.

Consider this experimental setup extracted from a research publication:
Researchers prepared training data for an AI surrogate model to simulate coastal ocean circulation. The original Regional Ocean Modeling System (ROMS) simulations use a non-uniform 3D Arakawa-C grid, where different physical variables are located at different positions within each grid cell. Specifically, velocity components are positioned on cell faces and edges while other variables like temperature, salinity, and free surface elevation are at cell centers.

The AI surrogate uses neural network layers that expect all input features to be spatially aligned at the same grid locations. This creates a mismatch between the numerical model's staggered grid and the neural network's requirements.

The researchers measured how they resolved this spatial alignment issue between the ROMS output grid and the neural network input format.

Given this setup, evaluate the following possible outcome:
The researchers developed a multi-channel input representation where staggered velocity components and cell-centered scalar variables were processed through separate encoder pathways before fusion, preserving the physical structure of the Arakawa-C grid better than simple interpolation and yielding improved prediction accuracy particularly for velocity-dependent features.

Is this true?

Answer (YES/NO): NO